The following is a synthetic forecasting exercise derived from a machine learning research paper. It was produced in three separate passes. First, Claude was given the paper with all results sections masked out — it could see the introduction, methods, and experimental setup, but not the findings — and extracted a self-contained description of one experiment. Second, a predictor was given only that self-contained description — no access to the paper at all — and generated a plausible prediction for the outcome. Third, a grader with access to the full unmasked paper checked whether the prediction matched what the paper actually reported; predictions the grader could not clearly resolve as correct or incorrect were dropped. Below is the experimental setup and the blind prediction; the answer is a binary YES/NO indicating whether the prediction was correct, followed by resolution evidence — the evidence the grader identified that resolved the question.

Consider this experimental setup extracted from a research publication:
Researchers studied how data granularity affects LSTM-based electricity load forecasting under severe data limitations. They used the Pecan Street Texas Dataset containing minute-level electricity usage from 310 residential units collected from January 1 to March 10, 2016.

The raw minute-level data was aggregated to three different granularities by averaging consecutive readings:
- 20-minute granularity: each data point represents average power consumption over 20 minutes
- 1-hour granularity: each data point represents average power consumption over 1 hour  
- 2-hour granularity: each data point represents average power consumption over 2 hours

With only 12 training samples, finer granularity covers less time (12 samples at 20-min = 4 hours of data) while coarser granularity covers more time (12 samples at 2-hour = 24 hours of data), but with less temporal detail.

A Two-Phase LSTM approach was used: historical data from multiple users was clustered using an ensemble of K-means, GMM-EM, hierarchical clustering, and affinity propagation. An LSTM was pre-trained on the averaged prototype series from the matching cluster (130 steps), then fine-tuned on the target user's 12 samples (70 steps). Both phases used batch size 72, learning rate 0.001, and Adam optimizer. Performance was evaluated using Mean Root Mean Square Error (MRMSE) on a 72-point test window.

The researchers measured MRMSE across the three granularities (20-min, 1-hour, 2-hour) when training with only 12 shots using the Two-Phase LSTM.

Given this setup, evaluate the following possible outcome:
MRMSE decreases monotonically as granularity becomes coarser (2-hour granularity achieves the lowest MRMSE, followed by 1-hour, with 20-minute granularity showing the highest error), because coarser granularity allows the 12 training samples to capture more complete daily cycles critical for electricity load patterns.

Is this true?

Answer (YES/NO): NO